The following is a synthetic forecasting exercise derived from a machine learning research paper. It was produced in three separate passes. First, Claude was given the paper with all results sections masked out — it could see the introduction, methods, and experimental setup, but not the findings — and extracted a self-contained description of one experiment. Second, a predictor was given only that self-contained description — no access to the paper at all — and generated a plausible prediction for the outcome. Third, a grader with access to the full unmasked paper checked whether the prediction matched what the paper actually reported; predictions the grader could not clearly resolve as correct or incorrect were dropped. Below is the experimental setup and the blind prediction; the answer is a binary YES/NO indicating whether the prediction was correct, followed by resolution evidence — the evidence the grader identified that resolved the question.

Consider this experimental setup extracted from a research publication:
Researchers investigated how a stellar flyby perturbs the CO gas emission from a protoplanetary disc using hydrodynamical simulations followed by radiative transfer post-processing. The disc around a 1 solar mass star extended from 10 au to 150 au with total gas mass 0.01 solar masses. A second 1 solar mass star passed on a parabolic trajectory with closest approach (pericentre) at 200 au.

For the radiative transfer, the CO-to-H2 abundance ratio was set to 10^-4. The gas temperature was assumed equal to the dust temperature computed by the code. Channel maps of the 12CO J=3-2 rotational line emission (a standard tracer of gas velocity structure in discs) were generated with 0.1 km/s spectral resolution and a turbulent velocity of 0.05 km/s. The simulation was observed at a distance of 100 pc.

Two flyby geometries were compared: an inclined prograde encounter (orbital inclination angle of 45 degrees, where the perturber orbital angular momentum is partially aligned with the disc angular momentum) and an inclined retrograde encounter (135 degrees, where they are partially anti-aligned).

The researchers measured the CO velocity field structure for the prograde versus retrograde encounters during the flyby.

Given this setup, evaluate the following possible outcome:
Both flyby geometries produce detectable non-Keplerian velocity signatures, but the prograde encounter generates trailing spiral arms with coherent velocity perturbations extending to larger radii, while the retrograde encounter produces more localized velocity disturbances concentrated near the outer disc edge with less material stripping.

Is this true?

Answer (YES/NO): NO